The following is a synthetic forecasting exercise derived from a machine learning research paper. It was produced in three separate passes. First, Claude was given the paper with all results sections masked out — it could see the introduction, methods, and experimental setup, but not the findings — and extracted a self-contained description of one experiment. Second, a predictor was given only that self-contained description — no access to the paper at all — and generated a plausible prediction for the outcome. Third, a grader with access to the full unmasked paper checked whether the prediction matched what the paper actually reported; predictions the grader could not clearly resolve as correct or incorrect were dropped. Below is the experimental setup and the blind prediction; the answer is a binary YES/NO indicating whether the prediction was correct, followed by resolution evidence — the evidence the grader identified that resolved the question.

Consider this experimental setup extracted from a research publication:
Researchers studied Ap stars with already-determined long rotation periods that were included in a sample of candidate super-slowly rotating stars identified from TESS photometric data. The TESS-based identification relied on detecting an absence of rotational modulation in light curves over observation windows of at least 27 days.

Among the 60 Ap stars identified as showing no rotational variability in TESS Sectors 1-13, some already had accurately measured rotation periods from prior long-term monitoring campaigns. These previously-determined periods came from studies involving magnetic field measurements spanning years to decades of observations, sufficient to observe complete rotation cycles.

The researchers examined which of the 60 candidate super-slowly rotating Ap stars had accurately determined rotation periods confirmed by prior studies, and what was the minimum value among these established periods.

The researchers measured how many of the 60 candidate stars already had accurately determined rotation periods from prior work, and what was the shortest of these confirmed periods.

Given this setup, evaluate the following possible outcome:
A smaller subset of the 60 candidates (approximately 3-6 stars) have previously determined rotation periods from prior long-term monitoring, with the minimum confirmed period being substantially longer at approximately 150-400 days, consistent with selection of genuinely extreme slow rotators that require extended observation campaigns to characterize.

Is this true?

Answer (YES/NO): YES